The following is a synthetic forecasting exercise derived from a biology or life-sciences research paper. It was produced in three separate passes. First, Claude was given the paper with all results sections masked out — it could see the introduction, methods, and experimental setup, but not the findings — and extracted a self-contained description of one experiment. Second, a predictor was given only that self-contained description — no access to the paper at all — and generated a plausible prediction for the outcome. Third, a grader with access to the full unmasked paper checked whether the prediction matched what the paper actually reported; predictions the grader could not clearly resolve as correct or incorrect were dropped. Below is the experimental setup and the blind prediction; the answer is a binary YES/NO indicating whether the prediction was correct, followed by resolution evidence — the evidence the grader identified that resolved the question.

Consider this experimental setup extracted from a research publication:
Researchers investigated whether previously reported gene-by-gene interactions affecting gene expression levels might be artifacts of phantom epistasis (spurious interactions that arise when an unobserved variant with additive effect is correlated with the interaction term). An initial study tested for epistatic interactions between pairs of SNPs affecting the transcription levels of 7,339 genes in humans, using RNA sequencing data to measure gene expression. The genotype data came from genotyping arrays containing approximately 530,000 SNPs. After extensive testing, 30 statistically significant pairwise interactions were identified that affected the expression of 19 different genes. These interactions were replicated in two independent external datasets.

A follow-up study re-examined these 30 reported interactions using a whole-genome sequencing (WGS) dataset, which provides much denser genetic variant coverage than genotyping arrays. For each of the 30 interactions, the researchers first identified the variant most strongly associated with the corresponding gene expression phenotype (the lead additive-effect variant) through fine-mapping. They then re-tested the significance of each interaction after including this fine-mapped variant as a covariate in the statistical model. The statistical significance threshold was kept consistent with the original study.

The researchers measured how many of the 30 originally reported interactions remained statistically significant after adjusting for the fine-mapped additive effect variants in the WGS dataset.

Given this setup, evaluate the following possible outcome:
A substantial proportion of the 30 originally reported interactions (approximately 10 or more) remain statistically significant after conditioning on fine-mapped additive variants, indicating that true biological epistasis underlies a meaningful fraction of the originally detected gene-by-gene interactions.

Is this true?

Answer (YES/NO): NO